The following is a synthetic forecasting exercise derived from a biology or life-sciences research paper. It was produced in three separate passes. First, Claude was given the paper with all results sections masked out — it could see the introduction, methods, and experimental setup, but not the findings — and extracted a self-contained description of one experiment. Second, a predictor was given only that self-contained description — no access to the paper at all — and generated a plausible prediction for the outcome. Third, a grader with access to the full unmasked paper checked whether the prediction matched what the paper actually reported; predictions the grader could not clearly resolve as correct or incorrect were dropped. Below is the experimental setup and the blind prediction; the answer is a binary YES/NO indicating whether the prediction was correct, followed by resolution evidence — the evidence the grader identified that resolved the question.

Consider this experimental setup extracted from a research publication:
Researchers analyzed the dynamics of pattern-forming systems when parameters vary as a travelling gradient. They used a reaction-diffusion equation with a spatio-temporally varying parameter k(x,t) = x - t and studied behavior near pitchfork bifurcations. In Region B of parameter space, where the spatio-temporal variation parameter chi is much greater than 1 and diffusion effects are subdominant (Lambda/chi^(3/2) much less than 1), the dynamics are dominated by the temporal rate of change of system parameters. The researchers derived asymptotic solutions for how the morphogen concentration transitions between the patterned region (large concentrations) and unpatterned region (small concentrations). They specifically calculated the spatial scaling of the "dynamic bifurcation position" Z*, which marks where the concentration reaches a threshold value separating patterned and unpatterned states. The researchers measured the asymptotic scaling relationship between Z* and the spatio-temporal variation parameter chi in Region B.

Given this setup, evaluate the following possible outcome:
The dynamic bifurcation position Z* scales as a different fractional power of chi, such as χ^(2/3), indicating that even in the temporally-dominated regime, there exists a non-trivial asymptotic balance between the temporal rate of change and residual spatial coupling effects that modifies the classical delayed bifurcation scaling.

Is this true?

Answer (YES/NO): NO